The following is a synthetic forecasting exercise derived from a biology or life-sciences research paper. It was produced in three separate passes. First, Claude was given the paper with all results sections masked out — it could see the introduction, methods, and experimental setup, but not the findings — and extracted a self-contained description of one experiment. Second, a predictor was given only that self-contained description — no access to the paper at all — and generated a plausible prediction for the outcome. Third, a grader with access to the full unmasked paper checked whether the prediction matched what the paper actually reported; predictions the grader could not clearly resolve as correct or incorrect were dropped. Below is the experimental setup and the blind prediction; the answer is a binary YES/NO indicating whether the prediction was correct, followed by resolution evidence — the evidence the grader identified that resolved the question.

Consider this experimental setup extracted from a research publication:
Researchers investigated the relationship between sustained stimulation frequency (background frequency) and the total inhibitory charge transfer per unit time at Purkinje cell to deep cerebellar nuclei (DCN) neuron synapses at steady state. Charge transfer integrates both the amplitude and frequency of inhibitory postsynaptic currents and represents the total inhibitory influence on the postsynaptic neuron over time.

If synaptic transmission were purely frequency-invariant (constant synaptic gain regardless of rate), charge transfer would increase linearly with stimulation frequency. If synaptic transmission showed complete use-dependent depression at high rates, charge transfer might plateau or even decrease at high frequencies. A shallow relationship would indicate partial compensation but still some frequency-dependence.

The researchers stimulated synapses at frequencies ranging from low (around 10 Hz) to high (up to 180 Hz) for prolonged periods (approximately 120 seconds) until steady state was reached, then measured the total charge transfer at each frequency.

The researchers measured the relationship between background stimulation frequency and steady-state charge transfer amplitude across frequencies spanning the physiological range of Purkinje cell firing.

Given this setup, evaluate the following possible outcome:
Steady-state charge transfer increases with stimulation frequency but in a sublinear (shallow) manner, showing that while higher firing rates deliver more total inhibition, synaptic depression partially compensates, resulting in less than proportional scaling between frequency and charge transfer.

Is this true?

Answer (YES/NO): YES